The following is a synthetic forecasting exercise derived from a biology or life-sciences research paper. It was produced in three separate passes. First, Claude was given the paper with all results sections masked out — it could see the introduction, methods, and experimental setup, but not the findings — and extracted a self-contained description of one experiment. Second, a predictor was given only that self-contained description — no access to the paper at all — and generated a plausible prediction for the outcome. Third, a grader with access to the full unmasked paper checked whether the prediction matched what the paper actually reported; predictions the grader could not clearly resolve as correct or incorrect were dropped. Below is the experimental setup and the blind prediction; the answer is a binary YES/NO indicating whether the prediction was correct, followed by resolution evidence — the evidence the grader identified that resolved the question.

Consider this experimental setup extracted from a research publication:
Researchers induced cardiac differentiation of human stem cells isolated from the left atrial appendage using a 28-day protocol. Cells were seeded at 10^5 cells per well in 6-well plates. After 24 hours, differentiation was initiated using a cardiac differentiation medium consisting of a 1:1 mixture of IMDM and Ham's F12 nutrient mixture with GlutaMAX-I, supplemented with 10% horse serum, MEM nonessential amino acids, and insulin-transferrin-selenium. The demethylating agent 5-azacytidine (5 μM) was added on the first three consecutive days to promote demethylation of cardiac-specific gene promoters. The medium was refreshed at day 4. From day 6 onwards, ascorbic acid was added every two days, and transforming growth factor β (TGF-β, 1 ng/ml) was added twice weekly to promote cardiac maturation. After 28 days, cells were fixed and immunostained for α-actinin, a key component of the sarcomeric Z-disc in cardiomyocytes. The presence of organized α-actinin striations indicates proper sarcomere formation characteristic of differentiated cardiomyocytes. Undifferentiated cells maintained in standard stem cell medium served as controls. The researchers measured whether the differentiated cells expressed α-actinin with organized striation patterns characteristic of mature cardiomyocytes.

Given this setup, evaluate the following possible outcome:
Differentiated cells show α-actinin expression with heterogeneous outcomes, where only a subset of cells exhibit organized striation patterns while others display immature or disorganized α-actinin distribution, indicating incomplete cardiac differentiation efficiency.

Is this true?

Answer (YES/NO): NO